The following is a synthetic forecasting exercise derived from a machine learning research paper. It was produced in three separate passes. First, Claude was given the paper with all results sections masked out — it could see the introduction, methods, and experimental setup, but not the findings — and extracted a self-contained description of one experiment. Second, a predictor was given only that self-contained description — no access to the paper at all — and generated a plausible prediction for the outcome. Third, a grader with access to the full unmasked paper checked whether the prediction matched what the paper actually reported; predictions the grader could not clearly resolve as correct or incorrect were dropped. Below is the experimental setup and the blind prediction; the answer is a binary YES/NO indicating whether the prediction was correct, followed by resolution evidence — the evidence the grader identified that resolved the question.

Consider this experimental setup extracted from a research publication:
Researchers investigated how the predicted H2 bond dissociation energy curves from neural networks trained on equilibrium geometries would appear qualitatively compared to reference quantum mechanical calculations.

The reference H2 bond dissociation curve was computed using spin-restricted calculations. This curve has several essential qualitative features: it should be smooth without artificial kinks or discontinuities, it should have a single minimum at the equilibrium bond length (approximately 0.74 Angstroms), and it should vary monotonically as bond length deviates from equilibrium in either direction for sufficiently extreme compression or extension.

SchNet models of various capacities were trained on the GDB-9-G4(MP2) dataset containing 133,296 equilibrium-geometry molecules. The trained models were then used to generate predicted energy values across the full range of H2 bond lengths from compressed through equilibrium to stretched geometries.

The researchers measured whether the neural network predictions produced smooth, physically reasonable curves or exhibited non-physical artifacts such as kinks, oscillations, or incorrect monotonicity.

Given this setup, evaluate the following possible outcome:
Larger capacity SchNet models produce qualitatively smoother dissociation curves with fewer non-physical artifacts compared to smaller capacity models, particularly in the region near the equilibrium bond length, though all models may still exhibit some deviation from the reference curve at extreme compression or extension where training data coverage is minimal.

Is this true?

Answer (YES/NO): NO